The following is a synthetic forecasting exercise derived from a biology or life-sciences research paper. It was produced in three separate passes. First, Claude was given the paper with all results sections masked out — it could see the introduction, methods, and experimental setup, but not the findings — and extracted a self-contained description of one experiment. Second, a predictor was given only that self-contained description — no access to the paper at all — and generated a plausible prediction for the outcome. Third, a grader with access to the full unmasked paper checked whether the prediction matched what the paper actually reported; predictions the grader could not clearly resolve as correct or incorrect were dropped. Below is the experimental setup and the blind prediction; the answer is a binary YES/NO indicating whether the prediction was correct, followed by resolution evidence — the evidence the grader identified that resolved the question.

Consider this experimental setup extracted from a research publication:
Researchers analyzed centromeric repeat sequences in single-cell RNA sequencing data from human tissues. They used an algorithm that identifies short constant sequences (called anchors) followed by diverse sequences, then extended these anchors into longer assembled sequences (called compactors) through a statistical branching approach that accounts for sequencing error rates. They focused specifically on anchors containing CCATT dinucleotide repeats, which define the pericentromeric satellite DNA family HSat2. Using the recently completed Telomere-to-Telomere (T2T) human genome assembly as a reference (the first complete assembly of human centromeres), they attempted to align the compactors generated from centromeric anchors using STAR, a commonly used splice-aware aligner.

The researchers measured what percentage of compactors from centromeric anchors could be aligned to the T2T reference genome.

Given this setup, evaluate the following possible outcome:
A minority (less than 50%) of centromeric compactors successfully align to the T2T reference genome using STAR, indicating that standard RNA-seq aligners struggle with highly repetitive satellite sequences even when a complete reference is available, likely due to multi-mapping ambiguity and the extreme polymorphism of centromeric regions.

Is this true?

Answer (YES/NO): YES